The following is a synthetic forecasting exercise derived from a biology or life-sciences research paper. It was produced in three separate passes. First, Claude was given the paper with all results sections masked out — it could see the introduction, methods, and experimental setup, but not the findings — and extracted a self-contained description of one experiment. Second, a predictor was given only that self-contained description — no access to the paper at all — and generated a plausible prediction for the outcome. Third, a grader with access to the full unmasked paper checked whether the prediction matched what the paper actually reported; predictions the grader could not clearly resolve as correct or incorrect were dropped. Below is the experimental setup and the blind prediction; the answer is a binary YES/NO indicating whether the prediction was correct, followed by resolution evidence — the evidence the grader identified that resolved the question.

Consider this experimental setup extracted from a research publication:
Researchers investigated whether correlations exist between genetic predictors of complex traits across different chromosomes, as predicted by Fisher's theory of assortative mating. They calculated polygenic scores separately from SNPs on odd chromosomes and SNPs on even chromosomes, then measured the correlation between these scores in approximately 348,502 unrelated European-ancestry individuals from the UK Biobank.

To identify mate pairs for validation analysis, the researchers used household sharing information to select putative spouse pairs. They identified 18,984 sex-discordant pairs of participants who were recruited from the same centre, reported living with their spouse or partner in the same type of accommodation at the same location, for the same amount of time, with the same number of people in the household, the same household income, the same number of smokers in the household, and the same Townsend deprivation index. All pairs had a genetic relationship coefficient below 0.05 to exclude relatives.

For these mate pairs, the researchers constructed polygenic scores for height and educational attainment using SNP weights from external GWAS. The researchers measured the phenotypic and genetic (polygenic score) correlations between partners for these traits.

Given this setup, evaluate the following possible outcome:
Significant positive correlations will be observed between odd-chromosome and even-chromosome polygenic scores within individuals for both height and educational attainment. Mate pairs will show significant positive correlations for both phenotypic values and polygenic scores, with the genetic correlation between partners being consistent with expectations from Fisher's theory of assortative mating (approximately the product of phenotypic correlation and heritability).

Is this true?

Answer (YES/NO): YES